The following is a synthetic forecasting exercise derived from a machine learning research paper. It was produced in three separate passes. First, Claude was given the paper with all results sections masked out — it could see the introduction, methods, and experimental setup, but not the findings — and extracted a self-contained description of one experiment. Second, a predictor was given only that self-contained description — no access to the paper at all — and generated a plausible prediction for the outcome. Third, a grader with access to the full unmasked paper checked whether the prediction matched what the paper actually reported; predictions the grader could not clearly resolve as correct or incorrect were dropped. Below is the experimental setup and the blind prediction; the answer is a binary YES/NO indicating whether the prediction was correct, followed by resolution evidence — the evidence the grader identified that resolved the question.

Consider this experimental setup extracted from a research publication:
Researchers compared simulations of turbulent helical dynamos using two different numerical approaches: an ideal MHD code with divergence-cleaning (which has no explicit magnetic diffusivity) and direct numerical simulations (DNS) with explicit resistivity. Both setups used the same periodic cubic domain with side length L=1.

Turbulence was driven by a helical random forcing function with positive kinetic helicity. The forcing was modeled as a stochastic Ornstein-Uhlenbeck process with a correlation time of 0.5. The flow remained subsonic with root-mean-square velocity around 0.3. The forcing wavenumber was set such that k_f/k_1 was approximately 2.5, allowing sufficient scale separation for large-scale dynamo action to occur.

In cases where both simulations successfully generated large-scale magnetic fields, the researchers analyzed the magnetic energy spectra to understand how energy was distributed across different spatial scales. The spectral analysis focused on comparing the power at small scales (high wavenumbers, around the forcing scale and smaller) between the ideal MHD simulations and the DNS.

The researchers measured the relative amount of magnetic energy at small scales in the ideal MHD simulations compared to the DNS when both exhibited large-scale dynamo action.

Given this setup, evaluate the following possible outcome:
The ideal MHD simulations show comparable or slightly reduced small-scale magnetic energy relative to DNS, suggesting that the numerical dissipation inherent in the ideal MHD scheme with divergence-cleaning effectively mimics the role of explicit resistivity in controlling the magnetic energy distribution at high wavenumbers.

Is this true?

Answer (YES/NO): NO